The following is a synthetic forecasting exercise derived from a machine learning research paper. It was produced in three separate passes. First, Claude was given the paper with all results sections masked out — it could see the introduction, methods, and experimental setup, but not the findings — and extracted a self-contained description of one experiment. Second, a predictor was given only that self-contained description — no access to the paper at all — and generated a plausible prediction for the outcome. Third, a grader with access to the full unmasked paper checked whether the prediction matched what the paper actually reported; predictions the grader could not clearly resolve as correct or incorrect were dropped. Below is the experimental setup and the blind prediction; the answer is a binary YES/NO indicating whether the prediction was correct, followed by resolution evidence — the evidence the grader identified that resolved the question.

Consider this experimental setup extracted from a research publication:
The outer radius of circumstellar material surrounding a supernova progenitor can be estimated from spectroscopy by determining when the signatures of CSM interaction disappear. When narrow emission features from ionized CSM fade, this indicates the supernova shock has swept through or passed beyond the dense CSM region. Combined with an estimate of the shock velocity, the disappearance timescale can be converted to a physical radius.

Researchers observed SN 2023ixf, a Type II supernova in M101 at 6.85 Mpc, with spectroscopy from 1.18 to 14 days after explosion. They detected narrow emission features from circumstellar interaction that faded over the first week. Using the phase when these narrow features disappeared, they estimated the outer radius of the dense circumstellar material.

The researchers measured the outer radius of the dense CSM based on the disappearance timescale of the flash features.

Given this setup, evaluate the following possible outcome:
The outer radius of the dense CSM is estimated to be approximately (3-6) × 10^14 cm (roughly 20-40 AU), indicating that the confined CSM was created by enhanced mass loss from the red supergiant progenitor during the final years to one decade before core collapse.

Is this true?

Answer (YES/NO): YES